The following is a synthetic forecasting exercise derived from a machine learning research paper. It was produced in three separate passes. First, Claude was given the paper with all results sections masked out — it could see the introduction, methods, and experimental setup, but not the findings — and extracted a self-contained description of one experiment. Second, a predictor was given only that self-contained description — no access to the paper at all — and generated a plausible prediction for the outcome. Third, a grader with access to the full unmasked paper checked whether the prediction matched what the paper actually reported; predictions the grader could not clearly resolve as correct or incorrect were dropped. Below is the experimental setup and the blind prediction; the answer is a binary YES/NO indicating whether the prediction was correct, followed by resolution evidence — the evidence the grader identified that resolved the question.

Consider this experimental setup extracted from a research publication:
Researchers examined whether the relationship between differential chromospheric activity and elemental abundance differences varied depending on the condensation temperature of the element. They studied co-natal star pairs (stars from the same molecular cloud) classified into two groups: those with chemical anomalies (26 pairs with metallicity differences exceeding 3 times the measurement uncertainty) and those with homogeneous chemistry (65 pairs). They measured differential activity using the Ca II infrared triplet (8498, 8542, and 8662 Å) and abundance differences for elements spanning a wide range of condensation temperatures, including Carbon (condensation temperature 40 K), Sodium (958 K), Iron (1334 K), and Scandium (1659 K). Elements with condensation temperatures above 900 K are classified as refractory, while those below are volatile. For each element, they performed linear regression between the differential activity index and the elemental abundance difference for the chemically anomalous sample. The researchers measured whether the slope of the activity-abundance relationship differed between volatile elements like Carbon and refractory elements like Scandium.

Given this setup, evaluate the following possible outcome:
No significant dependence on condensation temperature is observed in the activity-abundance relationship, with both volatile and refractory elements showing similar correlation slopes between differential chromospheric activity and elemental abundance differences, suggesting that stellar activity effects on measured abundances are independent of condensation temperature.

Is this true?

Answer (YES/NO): NO